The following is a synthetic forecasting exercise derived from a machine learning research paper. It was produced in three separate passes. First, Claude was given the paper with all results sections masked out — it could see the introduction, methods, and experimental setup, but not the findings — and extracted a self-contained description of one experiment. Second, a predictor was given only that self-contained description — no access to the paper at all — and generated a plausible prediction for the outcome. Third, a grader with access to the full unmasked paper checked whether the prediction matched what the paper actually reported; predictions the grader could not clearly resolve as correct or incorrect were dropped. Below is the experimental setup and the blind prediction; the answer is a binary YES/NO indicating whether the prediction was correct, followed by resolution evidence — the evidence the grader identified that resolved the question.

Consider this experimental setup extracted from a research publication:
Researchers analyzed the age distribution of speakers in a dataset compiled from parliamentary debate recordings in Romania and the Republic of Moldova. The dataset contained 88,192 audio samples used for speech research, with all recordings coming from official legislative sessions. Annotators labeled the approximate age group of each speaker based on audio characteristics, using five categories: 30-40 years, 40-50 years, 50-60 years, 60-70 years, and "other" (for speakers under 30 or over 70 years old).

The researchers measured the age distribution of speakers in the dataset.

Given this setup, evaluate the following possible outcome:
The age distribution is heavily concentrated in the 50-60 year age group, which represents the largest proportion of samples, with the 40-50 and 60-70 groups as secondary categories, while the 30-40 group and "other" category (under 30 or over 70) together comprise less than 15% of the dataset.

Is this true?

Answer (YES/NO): NO